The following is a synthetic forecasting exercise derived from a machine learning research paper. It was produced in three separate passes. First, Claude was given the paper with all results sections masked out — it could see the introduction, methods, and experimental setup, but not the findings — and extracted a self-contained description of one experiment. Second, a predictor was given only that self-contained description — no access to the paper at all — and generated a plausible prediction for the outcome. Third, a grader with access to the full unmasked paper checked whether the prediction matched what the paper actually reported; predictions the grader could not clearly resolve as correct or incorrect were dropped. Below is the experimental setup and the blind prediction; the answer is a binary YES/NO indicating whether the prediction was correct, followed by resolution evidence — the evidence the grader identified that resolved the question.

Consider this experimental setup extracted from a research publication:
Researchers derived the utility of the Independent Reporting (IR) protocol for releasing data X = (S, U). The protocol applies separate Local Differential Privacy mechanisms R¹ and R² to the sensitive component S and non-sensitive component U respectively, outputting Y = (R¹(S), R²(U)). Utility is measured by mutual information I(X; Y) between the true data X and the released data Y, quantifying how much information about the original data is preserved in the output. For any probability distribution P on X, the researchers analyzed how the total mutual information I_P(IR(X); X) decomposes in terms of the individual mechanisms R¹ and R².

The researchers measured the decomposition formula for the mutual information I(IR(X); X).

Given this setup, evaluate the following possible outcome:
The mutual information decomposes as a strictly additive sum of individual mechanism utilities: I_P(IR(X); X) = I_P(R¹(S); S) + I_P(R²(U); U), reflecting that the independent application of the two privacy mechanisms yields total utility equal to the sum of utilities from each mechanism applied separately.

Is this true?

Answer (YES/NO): NO